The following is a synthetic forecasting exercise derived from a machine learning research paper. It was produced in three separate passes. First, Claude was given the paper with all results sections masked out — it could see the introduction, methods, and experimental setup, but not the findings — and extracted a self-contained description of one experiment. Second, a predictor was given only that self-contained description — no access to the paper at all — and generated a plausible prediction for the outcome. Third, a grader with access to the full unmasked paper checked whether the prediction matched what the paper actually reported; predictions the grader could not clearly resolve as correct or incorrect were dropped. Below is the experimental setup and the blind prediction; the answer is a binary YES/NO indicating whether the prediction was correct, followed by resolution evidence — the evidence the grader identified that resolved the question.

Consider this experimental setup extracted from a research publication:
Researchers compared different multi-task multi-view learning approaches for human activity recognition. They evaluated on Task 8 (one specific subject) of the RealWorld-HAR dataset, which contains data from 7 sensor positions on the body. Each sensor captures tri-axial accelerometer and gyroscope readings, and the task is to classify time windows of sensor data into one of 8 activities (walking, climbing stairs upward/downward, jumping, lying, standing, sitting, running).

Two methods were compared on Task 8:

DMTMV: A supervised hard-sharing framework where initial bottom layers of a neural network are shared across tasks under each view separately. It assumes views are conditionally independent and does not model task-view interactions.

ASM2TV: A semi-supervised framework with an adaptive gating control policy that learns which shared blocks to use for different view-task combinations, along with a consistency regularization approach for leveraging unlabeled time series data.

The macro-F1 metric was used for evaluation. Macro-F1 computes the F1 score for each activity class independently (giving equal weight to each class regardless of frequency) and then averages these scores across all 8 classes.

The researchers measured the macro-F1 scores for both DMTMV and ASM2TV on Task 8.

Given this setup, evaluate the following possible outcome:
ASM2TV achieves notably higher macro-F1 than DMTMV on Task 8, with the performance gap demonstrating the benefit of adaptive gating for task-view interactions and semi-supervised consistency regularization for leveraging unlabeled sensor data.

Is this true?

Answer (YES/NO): NO